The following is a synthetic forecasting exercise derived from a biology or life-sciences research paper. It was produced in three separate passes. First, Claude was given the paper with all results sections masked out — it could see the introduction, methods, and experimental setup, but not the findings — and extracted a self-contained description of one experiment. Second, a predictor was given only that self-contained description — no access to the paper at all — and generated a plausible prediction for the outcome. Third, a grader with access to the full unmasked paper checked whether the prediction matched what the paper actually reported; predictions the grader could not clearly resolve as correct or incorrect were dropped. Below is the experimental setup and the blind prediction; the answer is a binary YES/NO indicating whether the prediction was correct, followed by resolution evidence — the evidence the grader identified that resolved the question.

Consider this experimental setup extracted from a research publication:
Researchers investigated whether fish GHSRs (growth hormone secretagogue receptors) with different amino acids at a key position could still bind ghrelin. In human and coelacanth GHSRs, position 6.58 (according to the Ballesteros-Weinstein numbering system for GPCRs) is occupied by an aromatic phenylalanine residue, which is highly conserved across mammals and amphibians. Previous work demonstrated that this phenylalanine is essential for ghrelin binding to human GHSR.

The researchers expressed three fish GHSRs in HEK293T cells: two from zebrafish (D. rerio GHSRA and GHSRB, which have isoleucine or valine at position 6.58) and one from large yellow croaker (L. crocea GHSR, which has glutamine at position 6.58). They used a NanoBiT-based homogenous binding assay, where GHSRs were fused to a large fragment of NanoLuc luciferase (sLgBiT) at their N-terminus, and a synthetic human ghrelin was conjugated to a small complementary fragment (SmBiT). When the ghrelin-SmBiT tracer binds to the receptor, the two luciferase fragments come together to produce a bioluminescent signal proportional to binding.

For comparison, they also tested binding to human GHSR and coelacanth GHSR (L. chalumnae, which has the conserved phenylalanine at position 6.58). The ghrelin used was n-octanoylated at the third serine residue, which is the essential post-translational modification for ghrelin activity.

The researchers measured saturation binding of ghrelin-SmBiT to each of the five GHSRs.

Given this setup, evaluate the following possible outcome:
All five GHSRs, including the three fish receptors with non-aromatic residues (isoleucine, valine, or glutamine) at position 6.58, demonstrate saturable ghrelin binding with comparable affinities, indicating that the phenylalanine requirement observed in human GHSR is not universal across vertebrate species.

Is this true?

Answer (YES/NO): NO